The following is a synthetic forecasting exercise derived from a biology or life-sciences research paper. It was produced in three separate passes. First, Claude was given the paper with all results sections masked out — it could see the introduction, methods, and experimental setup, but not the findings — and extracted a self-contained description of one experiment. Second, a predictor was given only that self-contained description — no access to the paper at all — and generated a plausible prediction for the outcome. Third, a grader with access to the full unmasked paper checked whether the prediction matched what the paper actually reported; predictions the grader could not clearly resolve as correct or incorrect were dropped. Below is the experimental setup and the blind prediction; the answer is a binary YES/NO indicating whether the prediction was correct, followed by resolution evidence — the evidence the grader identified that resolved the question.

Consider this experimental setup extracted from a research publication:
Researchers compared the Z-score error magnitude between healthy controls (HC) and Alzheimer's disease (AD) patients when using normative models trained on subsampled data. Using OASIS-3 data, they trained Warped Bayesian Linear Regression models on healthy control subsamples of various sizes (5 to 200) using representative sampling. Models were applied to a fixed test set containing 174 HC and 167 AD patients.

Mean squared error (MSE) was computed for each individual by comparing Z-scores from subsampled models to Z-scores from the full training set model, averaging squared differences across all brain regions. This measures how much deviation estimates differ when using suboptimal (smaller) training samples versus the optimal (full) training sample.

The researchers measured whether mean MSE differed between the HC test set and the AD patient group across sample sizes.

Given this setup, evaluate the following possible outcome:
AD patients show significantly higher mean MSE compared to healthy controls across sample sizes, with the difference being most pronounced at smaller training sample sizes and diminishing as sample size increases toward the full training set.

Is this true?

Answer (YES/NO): NO